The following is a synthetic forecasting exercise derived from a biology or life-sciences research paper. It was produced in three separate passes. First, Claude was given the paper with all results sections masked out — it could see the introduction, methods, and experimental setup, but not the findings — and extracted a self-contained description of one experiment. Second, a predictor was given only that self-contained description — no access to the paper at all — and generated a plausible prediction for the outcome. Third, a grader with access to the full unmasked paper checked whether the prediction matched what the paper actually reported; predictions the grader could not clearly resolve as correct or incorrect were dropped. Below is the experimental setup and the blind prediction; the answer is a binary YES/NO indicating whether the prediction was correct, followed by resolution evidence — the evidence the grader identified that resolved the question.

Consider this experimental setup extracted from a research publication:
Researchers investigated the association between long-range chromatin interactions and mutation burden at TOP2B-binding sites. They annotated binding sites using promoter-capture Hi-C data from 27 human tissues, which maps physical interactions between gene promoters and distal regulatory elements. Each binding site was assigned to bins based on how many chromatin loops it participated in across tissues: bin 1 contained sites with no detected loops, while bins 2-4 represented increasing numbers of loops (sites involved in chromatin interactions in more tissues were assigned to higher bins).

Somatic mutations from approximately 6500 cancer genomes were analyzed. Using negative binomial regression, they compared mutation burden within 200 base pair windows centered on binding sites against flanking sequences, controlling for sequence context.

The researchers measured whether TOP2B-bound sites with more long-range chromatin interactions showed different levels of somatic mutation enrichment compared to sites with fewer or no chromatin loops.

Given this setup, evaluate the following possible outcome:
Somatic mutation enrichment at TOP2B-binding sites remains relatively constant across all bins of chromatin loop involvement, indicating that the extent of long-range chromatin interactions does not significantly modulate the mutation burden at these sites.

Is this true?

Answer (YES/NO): NO